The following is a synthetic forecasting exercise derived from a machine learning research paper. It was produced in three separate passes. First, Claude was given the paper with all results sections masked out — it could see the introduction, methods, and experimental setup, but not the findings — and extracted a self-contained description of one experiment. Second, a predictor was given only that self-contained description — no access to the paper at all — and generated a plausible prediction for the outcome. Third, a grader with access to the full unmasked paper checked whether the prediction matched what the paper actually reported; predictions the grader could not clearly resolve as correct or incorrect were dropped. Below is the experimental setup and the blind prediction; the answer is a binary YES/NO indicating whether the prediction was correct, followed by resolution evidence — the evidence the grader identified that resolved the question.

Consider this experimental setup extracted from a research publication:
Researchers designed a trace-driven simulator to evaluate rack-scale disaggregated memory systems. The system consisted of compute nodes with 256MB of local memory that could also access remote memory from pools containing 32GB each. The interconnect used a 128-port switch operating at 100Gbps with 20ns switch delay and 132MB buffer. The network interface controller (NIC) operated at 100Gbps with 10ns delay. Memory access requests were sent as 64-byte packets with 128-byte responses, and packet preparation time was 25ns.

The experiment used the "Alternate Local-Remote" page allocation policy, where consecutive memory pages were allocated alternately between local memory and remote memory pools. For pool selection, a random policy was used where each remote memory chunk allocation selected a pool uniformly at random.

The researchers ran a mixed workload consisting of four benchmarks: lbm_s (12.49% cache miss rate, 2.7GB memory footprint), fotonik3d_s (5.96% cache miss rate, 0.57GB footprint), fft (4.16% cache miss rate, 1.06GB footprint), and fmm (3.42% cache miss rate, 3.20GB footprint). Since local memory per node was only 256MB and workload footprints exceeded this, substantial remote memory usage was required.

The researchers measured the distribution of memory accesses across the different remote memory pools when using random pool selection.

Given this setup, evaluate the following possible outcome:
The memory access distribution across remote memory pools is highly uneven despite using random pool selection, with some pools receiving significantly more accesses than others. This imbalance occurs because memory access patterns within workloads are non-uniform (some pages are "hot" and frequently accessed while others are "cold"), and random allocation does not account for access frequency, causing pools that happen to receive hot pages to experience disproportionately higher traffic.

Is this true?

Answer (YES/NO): YES